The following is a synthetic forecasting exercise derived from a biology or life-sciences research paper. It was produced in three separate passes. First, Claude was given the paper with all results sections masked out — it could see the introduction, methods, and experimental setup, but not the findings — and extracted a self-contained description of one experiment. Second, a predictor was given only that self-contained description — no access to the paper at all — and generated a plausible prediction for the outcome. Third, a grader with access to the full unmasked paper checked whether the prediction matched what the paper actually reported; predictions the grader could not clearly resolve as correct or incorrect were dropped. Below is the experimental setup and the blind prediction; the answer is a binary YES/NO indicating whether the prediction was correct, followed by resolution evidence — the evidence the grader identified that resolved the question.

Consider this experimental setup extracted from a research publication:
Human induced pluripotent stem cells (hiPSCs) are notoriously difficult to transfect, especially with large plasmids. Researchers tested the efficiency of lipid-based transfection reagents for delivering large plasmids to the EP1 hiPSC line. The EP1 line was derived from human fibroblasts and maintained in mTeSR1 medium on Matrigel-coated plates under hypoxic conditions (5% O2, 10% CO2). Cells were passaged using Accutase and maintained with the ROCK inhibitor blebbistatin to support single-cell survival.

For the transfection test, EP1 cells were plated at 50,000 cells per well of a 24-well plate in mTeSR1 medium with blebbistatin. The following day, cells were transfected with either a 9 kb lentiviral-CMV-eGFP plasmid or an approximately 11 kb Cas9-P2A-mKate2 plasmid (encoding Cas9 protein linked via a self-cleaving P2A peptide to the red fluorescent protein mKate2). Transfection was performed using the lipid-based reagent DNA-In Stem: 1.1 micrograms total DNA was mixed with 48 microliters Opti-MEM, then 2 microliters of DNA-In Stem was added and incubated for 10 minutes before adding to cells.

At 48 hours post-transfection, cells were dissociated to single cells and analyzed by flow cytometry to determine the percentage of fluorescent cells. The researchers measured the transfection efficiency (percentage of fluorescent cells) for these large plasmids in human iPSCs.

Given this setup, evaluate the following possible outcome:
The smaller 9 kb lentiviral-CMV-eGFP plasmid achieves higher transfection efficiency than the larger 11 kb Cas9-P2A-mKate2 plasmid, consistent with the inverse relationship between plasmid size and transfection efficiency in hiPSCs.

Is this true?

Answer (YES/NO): NO